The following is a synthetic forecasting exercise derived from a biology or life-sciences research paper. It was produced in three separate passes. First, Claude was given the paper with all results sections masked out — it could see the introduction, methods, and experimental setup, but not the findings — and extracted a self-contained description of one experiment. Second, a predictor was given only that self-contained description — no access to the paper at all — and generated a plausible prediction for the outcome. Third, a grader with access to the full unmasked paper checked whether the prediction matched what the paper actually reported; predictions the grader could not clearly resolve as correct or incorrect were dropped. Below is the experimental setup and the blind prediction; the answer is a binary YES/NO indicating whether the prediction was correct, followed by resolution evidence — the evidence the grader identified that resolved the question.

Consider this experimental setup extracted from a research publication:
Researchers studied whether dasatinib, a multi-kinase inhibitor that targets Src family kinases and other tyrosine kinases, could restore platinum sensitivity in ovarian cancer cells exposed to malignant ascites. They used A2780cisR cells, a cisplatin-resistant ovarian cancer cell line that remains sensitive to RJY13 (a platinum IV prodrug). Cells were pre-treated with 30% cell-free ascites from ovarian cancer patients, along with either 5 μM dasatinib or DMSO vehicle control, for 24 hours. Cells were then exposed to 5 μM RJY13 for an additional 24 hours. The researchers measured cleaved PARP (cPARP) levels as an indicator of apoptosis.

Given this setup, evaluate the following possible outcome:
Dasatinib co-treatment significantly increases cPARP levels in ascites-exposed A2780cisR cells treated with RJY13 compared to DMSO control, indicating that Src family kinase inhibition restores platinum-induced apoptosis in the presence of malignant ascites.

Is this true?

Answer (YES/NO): NO